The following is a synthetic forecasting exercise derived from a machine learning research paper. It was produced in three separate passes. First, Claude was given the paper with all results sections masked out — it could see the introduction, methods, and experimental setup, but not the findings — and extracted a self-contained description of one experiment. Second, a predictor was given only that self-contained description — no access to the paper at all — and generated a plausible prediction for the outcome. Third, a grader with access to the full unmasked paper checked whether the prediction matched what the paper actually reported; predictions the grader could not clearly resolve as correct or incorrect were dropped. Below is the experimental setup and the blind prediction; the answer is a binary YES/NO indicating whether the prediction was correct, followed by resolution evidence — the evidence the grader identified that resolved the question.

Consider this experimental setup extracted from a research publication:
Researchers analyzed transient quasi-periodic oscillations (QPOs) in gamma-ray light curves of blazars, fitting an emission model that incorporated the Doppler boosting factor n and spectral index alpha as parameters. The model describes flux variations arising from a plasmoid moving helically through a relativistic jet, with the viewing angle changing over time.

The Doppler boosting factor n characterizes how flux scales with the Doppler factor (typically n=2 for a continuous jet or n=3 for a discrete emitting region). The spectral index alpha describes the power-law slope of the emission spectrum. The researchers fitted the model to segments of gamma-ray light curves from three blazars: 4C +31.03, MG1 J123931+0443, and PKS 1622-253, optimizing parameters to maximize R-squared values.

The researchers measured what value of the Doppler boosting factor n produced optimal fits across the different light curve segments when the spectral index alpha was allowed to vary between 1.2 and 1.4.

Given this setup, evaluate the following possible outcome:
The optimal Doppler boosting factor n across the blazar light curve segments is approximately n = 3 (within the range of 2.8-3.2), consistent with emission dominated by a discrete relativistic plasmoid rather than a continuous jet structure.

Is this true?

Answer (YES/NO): YES